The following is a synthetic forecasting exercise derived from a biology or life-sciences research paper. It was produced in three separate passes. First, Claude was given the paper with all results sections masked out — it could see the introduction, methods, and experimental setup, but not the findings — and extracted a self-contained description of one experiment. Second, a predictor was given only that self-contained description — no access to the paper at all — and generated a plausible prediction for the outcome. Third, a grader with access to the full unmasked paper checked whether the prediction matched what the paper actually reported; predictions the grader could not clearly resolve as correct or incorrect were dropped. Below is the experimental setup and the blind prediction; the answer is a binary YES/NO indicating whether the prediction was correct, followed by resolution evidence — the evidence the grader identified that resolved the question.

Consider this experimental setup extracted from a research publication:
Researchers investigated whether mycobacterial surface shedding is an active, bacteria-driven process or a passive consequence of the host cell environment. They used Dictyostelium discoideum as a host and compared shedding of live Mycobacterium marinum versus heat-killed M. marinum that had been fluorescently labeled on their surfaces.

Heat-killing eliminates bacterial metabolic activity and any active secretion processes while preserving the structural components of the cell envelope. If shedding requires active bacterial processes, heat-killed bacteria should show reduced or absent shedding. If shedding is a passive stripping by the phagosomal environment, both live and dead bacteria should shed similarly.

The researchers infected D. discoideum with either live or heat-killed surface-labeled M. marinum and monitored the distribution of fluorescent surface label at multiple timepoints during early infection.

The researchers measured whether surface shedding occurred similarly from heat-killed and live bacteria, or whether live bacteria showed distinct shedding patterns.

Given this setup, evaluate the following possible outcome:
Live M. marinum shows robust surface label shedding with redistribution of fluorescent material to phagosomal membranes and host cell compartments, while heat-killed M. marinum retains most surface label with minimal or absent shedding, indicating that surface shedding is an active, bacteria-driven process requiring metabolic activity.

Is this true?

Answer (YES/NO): NO